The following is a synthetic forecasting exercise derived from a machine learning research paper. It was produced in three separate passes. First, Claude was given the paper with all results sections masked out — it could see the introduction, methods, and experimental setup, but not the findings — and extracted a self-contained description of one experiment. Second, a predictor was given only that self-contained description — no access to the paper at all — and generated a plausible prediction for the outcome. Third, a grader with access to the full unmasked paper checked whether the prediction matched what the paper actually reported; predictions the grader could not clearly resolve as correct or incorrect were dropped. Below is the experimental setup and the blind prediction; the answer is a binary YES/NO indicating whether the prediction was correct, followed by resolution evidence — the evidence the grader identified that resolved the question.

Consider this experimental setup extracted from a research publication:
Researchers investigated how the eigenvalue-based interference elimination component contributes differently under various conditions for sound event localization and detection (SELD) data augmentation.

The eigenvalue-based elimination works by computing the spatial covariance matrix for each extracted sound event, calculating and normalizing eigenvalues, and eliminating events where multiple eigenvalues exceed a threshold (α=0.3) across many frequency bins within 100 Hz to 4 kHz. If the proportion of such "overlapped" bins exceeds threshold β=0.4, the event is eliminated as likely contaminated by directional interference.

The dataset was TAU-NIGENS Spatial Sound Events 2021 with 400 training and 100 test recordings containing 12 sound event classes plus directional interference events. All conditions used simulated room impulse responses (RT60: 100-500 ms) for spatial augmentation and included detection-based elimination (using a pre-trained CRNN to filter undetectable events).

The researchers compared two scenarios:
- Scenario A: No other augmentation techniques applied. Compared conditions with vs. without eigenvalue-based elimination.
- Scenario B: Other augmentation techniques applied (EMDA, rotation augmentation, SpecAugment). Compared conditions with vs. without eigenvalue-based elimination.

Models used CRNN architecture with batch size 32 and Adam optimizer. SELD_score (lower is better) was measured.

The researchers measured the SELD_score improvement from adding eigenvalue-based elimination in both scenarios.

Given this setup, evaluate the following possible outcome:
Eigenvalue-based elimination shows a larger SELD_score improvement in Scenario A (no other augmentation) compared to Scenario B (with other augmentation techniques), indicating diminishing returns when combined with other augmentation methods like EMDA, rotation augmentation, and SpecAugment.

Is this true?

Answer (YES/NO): YES